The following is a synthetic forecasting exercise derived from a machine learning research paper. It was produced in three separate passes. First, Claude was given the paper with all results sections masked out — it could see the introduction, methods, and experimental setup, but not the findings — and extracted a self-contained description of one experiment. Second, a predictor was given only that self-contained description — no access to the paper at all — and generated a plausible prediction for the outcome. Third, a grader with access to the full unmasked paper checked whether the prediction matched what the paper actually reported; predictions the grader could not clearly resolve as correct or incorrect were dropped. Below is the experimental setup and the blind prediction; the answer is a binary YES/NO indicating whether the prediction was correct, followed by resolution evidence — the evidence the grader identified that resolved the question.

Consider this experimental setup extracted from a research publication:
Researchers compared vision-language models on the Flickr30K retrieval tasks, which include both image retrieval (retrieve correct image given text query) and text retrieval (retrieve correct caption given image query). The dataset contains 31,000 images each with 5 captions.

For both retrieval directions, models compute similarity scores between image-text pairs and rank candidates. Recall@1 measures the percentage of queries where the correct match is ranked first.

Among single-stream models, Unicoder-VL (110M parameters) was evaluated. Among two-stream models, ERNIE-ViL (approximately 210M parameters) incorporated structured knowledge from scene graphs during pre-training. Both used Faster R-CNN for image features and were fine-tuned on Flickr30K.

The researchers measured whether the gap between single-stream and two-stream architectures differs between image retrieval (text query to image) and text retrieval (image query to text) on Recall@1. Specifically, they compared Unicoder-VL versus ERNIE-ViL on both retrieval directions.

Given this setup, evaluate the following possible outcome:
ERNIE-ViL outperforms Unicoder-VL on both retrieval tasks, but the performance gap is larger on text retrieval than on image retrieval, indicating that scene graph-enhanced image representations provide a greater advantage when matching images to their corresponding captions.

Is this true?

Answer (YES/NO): NO